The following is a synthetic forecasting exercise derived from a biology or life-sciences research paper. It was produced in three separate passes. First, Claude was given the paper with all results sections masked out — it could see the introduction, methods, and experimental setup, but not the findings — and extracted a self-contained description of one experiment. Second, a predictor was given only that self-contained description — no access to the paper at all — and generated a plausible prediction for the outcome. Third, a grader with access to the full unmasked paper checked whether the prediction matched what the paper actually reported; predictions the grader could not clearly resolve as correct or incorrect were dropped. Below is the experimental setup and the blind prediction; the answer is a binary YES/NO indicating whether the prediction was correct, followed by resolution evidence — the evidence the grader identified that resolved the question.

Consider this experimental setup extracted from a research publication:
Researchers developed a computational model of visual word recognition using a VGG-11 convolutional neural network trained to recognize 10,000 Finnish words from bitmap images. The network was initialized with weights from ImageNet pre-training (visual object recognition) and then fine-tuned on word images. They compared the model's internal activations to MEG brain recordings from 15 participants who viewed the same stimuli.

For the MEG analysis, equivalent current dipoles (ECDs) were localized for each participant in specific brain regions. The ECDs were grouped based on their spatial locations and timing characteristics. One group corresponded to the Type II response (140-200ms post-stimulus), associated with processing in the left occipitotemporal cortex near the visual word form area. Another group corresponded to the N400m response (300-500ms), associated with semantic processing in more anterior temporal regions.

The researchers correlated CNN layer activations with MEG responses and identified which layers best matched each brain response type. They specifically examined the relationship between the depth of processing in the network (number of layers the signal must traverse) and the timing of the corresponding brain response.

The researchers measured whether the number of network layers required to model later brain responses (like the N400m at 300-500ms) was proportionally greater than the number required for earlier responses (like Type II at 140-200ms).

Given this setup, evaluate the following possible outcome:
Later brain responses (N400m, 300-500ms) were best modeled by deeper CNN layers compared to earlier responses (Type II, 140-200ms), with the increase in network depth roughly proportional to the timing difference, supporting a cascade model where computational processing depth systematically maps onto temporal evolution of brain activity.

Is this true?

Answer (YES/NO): NO